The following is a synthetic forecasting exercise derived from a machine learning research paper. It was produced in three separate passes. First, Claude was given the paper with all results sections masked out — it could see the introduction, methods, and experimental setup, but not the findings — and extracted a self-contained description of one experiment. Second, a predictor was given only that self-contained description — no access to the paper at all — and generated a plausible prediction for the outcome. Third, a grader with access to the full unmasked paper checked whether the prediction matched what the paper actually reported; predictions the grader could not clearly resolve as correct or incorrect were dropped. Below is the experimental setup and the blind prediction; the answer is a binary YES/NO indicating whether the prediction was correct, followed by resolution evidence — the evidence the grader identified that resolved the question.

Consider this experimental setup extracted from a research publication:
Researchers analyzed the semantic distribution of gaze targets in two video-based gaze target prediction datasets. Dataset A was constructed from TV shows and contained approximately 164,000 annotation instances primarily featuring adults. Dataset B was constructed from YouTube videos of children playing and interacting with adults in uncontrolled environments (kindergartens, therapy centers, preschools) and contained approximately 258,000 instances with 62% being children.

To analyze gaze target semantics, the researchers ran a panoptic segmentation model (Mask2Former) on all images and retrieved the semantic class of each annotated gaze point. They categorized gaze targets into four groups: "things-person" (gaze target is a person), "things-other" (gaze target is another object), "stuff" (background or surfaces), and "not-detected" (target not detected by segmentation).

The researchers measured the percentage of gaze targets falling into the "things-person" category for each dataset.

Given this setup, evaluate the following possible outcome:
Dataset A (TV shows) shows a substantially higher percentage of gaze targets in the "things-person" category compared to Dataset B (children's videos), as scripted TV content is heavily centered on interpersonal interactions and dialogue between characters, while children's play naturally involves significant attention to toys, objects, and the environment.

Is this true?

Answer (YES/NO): YES